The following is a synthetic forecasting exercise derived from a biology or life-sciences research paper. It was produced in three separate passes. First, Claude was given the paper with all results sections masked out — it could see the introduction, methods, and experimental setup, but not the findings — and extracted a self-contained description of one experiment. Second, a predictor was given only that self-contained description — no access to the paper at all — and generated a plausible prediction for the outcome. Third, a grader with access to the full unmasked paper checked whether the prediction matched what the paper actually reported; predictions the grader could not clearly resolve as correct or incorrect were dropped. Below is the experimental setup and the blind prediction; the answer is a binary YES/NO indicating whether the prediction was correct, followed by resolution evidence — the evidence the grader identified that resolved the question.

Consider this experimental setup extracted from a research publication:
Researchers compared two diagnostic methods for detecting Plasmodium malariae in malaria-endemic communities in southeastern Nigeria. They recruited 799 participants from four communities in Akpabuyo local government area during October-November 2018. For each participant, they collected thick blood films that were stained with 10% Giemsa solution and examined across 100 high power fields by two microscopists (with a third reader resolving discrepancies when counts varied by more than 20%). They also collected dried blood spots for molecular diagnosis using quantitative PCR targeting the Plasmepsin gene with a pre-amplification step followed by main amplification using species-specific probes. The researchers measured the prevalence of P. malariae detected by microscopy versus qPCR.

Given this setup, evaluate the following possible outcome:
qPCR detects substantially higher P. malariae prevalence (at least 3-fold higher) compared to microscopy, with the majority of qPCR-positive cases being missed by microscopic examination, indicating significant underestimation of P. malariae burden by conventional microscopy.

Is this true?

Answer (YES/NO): NO